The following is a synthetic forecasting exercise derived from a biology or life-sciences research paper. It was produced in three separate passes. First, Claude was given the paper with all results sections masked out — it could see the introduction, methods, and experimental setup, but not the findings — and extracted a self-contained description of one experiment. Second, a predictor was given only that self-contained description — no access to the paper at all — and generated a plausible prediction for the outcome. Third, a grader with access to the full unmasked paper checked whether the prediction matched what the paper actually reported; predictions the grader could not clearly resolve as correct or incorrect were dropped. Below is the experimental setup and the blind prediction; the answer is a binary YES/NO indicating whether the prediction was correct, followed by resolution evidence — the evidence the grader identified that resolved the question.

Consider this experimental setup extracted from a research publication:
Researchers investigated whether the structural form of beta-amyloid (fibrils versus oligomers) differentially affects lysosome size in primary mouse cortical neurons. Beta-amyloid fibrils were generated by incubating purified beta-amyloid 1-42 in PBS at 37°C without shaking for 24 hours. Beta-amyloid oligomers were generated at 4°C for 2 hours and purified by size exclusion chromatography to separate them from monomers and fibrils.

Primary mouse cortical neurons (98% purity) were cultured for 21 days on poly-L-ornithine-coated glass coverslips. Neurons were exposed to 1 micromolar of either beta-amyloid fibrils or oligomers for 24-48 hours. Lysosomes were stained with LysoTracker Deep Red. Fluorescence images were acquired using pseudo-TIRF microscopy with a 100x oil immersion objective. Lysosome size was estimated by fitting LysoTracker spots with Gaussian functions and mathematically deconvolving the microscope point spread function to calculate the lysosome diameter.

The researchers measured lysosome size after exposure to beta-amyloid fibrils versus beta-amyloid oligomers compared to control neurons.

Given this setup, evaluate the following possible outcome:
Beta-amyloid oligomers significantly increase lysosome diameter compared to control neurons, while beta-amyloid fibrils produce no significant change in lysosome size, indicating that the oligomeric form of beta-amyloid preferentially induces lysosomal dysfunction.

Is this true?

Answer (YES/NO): NO